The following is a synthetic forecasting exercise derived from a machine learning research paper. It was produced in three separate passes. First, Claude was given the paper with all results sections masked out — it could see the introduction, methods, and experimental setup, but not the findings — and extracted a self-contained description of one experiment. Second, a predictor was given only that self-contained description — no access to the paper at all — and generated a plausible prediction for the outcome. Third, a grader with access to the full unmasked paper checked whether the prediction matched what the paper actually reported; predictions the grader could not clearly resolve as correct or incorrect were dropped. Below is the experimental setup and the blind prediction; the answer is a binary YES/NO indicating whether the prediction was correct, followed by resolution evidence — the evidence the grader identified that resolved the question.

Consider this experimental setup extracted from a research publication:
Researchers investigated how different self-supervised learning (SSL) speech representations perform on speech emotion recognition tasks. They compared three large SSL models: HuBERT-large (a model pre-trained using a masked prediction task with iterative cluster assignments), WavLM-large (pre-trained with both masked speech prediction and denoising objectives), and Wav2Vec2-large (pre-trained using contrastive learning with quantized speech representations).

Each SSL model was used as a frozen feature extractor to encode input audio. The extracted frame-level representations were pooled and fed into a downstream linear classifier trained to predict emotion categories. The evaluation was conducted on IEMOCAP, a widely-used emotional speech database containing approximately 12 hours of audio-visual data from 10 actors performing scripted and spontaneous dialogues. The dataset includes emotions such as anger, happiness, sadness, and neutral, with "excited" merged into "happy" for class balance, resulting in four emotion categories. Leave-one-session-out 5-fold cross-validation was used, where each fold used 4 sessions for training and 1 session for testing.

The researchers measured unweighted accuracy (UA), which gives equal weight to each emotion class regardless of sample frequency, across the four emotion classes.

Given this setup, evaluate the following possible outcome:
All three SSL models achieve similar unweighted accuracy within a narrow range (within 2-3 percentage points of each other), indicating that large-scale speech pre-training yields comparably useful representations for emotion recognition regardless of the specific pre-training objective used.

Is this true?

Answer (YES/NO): NO